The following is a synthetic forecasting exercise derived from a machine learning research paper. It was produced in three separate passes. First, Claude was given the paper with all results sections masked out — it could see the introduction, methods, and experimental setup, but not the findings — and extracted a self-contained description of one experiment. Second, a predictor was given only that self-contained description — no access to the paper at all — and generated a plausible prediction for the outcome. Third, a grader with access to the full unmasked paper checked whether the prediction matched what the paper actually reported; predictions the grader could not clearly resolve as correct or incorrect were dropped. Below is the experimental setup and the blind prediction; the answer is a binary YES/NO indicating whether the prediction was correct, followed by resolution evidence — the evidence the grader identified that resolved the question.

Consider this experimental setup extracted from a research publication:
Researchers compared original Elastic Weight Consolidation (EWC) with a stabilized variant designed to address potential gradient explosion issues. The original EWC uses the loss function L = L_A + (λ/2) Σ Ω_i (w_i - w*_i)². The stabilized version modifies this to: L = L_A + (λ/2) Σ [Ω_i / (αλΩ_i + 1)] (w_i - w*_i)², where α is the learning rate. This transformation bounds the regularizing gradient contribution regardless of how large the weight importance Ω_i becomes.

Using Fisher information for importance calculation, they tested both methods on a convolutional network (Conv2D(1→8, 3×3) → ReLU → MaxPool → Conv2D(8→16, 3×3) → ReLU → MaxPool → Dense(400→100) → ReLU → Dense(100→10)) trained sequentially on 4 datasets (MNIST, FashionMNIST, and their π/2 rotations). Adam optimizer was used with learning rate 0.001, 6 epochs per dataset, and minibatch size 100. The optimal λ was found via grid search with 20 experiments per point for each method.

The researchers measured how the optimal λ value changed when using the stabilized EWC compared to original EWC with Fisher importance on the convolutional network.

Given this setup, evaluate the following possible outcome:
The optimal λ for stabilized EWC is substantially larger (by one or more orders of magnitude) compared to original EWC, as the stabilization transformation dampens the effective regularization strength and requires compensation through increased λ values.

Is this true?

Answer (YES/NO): NO